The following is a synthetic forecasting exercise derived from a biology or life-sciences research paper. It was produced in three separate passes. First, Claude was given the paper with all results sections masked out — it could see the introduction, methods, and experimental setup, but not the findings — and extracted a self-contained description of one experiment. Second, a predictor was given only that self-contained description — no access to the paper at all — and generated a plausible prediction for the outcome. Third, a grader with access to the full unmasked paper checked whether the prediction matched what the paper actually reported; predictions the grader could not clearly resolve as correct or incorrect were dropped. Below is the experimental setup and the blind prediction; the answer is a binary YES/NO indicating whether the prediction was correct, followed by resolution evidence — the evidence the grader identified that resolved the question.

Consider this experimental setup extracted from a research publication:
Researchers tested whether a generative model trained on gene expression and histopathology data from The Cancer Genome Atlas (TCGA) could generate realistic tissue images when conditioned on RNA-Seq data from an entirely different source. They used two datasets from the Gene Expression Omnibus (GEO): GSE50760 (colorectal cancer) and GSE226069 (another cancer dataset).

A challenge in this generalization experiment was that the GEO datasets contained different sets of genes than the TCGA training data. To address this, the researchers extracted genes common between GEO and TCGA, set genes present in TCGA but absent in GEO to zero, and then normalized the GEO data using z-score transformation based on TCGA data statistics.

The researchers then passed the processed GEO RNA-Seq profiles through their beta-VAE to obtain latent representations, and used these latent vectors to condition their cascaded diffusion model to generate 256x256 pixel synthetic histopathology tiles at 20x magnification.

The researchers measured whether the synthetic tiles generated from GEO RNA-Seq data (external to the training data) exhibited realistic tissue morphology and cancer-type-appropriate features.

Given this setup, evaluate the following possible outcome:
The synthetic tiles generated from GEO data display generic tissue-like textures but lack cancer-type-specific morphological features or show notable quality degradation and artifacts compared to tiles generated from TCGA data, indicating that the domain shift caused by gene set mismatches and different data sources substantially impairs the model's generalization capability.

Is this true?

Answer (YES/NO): NO